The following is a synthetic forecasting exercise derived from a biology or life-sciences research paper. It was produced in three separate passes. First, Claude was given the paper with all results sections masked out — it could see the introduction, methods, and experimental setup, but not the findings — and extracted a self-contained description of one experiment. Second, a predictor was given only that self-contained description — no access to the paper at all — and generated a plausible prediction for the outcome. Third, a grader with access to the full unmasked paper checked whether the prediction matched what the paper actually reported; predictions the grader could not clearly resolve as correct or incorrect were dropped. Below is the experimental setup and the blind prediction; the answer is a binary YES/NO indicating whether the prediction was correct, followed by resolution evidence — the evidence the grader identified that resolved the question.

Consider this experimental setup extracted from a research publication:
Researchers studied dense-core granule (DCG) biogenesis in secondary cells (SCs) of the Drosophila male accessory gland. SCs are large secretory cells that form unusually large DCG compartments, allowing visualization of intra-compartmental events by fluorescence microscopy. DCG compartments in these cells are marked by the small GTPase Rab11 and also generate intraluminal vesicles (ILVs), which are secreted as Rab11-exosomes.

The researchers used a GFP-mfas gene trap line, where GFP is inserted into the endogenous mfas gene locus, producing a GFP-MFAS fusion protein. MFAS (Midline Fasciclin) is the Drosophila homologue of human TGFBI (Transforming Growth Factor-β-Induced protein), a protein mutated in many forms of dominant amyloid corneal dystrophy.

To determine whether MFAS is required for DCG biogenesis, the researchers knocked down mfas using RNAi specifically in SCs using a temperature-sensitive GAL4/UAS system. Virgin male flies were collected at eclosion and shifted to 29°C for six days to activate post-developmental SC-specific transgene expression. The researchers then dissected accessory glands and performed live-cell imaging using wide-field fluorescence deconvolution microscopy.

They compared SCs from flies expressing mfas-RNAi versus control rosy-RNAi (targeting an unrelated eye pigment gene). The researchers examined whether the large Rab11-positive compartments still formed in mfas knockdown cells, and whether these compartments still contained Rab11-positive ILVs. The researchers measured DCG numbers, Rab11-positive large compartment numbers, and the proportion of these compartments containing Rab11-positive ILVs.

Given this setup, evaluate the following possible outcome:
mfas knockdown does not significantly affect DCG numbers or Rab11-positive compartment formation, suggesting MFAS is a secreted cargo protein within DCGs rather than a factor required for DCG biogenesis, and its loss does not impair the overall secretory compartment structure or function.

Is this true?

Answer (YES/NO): NO